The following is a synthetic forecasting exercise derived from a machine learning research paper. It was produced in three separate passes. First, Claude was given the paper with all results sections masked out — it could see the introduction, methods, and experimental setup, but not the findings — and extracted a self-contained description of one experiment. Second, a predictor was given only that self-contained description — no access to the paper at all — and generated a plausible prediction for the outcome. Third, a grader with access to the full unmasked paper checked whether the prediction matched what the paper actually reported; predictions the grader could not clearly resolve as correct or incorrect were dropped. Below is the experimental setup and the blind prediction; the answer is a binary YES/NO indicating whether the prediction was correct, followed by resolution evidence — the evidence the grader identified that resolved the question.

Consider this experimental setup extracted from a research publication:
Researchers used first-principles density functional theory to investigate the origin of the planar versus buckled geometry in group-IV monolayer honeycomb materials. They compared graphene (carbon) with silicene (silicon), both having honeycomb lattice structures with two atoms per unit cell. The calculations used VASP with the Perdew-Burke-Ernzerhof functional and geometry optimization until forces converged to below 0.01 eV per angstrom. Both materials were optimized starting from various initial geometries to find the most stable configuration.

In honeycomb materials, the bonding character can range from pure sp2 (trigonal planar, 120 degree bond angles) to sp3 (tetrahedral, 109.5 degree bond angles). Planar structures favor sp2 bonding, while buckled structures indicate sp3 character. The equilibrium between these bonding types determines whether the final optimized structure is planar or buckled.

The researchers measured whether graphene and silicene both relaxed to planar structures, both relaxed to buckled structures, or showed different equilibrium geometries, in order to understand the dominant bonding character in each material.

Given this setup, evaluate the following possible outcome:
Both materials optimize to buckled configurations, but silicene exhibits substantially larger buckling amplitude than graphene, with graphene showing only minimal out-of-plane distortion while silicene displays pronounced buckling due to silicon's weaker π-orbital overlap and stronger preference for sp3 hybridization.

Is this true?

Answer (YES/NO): NO